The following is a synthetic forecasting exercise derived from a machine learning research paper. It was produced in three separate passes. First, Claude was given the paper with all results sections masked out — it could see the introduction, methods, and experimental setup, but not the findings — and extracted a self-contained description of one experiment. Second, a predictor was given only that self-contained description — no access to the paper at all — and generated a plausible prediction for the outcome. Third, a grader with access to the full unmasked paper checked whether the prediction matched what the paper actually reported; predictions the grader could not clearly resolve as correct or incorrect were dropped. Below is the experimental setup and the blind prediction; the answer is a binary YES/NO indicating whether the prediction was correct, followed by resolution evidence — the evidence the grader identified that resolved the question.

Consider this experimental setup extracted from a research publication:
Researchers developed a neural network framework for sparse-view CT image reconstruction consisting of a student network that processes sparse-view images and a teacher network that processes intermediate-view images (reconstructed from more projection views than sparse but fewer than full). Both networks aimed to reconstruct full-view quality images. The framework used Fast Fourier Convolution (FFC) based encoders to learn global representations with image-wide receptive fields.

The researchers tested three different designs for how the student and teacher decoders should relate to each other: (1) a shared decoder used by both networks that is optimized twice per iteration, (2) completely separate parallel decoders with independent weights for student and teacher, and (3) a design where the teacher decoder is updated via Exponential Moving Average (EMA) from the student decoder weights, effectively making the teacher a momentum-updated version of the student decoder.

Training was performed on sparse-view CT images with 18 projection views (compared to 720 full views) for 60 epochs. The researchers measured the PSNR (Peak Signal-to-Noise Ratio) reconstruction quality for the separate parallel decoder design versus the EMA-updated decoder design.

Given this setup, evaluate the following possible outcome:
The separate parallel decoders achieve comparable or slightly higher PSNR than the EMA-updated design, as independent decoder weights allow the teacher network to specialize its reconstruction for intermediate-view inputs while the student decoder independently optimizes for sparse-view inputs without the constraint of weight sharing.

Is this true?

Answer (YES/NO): NO